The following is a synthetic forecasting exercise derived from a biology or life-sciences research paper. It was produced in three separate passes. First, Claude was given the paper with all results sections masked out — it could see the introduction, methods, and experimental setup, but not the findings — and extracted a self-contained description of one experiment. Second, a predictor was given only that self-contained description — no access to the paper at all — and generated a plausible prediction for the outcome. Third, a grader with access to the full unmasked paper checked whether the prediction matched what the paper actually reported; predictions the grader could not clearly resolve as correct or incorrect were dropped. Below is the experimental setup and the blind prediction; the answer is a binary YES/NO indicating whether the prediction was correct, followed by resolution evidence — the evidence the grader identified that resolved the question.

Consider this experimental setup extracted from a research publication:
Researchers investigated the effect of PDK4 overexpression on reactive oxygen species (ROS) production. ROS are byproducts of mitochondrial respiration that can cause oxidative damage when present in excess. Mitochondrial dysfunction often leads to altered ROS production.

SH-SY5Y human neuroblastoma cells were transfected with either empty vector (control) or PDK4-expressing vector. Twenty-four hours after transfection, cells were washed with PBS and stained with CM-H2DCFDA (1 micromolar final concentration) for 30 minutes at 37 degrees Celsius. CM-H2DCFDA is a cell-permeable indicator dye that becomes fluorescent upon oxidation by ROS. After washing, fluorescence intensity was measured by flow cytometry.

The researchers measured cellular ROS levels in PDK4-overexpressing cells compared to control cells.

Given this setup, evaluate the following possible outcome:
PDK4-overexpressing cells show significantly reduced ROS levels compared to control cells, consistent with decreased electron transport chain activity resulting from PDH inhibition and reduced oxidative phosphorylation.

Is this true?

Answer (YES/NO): NO